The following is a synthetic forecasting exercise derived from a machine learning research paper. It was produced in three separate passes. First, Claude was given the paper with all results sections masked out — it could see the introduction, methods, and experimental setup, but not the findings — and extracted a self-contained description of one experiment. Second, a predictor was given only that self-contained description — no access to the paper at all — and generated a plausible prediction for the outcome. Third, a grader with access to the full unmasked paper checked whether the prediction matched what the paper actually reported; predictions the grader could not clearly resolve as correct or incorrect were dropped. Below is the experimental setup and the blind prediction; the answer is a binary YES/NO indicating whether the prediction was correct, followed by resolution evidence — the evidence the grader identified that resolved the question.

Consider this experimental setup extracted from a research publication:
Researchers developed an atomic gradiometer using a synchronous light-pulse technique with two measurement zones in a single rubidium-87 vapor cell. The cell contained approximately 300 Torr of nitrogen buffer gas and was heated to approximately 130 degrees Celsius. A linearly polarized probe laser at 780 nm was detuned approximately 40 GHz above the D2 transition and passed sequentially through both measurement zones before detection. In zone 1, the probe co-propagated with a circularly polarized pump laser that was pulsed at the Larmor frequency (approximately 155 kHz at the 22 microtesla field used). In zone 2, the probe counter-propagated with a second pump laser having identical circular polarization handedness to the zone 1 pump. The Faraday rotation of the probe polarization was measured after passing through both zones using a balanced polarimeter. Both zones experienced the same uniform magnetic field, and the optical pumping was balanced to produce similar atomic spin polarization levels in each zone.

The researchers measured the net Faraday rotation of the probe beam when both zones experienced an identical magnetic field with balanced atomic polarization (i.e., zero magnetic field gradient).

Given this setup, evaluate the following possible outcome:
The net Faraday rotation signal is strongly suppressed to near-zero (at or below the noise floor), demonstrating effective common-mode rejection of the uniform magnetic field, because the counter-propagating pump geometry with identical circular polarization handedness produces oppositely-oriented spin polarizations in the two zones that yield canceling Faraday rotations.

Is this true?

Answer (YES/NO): YES